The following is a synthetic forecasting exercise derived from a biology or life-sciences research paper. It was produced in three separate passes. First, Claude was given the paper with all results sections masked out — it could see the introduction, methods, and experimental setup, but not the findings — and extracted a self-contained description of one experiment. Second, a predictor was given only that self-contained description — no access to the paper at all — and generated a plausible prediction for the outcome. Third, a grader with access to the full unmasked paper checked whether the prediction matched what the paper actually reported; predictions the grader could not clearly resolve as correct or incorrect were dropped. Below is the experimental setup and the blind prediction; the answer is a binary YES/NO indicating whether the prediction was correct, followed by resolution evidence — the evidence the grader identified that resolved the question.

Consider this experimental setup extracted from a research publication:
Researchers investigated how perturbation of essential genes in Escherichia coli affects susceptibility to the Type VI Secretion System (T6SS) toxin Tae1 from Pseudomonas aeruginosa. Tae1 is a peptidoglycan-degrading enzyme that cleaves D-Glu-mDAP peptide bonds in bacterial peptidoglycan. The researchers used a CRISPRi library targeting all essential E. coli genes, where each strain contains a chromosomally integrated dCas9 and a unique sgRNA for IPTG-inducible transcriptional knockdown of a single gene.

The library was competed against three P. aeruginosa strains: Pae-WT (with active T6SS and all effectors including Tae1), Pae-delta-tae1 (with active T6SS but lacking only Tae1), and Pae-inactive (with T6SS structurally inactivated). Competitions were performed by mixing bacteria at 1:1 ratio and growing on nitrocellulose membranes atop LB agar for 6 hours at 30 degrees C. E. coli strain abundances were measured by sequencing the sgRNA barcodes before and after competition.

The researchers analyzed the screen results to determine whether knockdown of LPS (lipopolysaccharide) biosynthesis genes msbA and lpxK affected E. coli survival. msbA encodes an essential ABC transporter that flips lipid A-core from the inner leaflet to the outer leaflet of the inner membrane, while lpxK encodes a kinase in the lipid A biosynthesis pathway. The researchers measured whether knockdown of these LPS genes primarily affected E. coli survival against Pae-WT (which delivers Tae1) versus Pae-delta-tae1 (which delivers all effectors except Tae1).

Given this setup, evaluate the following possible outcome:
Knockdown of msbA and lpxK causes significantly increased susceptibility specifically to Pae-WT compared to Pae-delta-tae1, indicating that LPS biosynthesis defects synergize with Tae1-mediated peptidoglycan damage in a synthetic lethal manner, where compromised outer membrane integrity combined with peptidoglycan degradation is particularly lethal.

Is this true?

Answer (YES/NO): NO